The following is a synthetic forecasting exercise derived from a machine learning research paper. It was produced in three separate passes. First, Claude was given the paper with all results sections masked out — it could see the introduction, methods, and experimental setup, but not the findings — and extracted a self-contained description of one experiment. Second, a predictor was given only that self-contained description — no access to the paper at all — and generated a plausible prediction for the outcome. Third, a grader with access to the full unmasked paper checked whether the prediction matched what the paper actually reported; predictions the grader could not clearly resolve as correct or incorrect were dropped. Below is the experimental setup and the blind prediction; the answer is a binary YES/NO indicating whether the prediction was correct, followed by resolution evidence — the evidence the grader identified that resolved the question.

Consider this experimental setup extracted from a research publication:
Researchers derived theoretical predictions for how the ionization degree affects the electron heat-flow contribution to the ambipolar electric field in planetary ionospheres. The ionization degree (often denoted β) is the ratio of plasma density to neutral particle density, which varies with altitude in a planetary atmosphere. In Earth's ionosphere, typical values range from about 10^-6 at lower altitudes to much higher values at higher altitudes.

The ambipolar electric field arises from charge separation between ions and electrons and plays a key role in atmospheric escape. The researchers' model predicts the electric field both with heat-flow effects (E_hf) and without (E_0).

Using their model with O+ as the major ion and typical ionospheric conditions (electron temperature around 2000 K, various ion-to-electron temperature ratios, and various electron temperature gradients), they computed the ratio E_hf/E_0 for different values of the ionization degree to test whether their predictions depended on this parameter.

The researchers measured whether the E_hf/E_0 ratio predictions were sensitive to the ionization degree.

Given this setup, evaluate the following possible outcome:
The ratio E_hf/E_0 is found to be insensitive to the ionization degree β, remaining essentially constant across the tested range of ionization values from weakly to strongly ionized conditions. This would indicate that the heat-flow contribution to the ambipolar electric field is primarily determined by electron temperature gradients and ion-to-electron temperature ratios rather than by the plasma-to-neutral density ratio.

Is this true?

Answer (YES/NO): YES